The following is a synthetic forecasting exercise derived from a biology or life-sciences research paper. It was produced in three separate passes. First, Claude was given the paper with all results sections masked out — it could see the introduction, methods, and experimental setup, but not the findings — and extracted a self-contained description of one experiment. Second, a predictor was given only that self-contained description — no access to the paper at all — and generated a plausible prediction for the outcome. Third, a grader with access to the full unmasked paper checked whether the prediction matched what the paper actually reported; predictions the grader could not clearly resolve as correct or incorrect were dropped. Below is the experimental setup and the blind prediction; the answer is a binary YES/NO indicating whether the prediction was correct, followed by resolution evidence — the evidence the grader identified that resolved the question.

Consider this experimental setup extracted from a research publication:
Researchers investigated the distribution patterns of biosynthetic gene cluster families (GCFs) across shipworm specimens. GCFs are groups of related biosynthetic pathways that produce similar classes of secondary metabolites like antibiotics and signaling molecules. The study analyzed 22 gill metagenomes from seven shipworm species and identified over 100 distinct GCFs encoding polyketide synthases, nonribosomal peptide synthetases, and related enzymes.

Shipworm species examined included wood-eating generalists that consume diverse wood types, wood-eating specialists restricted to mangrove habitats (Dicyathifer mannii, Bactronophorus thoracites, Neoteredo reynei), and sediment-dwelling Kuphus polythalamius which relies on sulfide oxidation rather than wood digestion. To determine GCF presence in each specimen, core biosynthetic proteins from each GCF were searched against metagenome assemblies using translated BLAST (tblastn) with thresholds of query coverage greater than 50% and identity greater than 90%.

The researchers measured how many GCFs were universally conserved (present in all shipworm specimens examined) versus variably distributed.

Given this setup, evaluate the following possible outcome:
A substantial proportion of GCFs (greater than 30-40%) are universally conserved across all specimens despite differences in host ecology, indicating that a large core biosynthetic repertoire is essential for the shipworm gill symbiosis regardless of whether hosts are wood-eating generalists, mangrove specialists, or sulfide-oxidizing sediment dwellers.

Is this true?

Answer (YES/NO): NO